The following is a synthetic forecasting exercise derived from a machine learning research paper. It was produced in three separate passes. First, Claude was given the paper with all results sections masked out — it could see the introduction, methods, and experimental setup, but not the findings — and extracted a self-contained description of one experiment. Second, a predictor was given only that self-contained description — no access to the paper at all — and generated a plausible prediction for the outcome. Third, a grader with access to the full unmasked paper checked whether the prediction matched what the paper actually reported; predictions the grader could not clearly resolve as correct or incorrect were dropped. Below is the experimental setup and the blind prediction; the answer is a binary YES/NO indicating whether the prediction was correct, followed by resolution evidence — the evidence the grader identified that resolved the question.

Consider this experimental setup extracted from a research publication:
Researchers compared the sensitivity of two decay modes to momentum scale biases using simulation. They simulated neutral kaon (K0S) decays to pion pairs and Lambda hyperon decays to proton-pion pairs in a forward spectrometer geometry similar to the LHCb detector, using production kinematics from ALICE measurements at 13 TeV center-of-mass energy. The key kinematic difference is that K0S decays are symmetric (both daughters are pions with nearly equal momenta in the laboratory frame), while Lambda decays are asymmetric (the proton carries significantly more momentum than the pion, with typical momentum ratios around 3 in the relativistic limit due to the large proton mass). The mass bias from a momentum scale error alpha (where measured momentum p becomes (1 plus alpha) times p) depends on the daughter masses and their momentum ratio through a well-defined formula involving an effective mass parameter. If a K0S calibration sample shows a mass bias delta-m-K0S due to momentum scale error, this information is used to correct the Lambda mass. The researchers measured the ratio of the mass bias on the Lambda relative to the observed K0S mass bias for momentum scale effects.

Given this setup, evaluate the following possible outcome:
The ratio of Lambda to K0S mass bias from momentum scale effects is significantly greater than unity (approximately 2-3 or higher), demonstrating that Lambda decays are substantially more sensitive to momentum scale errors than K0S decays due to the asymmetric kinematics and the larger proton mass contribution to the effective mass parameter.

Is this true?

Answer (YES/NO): NO